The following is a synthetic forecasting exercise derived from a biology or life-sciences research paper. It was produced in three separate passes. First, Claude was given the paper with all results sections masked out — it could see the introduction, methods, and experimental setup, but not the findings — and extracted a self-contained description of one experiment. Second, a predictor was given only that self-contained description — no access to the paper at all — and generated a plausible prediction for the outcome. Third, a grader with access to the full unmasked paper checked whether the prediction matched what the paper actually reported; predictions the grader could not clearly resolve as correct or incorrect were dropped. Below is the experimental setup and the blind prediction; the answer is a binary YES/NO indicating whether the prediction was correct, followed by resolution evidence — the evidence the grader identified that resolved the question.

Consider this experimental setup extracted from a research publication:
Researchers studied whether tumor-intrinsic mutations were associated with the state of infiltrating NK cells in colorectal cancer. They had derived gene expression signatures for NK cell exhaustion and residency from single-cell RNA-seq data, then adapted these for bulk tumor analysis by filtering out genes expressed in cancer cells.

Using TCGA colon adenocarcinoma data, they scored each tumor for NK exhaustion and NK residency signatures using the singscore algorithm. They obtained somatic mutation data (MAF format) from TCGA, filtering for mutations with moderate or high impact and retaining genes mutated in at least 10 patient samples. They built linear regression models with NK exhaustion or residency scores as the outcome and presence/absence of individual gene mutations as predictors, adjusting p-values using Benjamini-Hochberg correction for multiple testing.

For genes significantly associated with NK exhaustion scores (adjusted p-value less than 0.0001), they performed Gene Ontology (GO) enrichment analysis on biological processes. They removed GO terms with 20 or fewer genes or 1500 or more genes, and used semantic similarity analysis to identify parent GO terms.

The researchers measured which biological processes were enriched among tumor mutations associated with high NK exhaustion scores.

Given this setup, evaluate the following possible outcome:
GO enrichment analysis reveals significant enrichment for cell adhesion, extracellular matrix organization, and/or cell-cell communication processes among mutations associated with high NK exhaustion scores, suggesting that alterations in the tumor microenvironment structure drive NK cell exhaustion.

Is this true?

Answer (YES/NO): NO